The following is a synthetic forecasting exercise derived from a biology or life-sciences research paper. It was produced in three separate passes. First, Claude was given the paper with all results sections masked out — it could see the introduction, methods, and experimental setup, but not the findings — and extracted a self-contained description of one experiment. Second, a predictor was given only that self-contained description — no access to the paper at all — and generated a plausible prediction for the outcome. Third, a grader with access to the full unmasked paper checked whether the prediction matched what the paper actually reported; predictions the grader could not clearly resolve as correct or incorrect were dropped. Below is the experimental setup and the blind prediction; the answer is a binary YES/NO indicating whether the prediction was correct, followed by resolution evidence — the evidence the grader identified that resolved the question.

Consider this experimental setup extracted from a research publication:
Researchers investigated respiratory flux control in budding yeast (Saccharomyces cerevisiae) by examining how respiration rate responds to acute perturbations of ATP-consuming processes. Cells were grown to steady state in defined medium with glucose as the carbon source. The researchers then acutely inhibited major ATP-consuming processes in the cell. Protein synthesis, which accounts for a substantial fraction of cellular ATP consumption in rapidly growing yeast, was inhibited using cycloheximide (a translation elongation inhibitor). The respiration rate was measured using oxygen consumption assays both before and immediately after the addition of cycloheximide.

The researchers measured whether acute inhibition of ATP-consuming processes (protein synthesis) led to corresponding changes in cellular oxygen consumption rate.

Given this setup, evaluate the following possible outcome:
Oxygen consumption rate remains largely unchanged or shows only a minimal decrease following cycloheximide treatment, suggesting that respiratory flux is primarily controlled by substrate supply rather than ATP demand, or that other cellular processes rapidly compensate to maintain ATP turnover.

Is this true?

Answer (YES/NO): YES